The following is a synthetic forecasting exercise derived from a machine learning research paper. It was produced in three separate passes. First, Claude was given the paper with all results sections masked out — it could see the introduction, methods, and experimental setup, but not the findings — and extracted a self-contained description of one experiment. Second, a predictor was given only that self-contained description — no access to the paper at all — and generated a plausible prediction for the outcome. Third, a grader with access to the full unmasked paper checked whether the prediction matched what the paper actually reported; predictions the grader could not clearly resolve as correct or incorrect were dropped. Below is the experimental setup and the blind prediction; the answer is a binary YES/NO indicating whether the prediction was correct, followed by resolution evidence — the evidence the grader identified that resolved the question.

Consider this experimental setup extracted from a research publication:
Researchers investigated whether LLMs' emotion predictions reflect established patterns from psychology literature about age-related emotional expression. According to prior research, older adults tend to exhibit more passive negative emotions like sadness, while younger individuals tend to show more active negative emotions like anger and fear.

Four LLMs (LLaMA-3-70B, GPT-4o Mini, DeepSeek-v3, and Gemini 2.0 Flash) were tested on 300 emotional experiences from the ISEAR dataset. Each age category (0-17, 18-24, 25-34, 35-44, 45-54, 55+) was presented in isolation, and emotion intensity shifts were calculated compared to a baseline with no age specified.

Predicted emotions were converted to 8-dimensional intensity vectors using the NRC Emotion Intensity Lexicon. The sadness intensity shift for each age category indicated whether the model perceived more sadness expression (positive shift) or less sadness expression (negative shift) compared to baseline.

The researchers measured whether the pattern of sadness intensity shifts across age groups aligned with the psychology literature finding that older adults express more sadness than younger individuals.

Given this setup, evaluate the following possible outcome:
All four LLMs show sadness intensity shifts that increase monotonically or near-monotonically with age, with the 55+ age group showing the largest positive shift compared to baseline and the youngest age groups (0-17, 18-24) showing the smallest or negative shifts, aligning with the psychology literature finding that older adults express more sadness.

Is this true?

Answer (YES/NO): NO